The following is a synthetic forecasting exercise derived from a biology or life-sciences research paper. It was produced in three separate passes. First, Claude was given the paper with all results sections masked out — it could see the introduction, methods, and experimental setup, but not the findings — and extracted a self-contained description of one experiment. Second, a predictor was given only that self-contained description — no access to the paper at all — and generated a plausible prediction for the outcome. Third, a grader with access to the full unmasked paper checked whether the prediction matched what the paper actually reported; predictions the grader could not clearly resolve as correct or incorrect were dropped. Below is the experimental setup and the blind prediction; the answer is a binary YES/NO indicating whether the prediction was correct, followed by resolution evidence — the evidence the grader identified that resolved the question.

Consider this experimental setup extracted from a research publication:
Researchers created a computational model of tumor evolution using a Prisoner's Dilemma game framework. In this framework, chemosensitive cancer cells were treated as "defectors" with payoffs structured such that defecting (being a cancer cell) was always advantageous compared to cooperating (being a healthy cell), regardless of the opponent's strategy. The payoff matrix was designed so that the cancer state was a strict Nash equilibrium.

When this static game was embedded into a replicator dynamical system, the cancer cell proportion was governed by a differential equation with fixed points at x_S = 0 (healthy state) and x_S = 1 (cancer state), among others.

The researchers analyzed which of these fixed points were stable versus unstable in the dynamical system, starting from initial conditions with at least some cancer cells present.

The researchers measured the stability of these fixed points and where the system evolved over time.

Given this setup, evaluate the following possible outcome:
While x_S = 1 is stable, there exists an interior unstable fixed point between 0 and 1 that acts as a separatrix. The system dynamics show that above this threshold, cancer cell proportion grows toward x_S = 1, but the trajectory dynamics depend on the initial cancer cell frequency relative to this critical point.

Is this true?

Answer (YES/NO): NO